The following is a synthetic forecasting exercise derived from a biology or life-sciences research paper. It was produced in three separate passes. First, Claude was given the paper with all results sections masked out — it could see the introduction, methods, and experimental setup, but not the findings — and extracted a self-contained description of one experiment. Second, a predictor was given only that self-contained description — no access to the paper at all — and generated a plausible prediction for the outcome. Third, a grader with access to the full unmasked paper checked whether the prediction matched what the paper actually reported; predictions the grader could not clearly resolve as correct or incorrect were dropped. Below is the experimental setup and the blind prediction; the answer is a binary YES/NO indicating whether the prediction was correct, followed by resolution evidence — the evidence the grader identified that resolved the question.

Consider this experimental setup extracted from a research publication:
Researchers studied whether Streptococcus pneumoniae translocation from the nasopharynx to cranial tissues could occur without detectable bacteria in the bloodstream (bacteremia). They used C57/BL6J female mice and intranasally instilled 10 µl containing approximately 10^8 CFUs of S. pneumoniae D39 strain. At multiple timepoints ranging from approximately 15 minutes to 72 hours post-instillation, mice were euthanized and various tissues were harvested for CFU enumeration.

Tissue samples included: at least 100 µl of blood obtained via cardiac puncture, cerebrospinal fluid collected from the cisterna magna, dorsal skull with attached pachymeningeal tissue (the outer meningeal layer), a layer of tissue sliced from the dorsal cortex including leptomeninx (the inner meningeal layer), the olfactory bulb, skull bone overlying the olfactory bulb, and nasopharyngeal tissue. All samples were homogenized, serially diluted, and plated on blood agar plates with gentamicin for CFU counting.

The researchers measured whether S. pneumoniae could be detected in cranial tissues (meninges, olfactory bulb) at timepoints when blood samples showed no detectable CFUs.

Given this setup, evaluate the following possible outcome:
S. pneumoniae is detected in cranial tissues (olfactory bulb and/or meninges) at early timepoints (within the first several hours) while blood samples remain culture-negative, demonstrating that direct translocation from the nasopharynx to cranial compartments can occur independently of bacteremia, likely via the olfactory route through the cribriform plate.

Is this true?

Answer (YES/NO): YES